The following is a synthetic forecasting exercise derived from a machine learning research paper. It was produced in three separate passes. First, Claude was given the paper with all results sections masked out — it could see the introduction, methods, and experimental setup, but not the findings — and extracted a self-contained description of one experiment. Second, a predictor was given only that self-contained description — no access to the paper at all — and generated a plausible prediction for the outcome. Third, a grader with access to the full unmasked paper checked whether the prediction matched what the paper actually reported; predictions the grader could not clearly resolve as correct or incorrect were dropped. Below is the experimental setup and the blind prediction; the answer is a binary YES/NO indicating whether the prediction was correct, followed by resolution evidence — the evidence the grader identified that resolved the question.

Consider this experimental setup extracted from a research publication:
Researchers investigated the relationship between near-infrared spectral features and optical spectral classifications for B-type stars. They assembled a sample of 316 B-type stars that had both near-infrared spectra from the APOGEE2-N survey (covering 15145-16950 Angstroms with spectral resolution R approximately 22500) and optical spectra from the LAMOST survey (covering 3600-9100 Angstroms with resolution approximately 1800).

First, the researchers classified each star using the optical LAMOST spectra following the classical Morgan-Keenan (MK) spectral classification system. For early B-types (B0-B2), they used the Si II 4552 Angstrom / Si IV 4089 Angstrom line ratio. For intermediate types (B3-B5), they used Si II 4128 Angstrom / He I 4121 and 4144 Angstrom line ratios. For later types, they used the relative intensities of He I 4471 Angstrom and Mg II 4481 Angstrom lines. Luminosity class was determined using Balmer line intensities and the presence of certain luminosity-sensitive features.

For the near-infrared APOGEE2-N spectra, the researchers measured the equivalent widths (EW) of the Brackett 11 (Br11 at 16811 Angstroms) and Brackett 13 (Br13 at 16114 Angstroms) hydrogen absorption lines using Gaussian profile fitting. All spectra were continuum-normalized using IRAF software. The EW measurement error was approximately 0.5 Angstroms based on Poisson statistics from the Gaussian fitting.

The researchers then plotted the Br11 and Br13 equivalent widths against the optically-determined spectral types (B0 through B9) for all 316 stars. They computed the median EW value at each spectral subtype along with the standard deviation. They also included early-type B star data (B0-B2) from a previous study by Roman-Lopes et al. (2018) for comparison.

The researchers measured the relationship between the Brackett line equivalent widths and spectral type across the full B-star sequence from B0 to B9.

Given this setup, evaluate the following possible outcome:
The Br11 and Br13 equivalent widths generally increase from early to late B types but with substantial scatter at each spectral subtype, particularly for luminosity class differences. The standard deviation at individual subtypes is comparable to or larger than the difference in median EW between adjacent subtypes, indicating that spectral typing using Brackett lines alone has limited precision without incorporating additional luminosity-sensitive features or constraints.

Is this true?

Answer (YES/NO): NO